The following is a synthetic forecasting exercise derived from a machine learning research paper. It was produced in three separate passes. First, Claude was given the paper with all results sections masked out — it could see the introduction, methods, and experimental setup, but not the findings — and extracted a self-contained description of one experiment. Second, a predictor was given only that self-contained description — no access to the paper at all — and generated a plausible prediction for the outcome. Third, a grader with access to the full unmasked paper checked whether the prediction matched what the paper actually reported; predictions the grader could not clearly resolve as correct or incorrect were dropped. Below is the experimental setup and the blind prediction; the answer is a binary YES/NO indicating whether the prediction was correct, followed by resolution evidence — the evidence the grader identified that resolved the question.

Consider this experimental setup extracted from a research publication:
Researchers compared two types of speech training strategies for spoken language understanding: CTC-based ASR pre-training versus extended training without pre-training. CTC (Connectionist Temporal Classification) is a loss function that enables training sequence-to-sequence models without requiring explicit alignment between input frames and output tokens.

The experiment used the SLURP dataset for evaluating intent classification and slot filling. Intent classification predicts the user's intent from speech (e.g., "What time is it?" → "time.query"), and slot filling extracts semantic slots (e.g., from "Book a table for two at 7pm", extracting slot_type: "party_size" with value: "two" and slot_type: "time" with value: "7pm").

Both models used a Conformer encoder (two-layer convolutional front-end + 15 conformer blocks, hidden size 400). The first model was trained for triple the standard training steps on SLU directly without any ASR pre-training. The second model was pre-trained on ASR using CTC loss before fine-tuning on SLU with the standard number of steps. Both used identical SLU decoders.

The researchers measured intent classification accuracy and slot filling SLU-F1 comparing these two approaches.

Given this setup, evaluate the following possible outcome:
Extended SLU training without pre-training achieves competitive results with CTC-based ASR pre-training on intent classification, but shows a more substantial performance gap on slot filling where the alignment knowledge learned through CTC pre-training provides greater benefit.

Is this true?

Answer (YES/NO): NO